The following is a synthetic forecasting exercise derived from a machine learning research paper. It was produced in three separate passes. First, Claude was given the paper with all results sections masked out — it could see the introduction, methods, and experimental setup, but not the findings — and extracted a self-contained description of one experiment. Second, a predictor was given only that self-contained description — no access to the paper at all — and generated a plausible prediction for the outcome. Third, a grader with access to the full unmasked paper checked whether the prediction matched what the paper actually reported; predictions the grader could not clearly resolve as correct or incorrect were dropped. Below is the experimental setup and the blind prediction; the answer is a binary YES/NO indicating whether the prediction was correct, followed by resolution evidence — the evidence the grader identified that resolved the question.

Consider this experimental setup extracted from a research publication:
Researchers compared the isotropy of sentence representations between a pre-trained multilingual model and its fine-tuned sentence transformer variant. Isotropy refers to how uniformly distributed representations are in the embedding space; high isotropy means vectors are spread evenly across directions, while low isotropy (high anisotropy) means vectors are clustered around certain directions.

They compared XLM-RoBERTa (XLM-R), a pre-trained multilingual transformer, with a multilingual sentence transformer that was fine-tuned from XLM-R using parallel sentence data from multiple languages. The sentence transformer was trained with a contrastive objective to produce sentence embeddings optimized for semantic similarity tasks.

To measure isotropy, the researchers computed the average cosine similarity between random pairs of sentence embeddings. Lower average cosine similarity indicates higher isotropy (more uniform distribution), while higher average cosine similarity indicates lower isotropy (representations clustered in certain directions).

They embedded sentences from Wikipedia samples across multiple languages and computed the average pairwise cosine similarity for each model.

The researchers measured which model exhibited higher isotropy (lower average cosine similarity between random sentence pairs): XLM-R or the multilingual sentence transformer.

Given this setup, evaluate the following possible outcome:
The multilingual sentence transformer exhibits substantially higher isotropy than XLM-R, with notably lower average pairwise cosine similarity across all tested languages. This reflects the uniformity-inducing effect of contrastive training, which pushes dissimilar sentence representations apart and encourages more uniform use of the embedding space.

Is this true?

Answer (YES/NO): YES